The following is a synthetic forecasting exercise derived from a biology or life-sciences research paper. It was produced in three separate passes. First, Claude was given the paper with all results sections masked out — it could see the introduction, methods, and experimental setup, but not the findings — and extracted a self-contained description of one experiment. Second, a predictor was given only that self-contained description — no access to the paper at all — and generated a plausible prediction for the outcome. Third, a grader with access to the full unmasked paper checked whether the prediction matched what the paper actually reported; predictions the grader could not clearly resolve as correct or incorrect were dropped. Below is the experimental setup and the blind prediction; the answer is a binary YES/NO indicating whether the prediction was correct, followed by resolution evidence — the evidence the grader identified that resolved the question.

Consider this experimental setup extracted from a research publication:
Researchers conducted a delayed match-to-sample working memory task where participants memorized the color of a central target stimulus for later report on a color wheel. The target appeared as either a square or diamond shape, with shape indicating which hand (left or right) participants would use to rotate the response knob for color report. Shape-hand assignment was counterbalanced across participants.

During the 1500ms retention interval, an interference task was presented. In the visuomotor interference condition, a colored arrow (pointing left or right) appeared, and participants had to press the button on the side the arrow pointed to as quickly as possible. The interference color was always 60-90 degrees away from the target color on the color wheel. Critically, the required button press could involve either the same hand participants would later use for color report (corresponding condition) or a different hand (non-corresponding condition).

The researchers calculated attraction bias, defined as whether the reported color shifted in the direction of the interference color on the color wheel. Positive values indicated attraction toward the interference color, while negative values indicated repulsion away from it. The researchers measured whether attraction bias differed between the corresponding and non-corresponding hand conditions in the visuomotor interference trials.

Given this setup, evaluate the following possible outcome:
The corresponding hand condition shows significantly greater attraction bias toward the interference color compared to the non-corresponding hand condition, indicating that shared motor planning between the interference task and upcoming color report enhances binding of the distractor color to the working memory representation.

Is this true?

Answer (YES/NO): YES